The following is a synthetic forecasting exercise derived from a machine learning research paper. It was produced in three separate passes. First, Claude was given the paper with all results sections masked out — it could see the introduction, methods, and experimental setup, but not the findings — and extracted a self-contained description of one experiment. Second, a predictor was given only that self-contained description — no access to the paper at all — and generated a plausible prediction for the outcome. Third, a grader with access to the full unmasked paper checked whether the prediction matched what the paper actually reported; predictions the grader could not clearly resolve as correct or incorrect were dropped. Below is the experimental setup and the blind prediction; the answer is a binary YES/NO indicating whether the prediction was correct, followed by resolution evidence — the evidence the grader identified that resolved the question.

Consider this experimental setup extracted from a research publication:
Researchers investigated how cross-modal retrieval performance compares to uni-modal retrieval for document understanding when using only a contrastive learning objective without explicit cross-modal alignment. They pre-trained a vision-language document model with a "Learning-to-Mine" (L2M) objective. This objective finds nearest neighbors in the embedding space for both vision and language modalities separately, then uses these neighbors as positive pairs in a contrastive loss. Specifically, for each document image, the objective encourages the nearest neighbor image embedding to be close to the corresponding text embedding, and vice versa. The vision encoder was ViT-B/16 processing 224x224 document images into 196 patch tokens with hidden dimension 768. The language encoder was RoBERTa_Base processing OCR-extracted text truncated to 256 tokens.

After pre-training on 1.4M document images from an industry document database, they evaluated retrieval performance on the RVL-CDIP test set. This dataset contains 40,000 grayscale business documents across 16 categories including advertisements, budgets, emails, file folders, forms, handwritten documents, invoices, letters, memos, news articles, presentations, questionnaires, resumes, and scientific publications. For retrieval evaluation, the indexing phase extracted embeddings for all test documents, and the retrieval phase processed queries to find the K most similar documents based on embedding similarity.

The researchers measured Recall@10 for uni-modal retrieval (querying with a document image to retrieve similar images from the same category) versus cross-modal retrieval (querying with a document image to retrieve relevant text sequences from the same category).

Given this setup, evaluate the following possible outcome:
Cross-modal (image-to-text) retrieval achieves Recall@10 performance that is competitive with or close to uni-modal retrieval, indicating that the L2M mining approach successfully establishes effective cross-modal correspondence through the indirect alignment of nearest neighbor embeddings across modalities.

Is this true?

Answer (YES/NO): NO